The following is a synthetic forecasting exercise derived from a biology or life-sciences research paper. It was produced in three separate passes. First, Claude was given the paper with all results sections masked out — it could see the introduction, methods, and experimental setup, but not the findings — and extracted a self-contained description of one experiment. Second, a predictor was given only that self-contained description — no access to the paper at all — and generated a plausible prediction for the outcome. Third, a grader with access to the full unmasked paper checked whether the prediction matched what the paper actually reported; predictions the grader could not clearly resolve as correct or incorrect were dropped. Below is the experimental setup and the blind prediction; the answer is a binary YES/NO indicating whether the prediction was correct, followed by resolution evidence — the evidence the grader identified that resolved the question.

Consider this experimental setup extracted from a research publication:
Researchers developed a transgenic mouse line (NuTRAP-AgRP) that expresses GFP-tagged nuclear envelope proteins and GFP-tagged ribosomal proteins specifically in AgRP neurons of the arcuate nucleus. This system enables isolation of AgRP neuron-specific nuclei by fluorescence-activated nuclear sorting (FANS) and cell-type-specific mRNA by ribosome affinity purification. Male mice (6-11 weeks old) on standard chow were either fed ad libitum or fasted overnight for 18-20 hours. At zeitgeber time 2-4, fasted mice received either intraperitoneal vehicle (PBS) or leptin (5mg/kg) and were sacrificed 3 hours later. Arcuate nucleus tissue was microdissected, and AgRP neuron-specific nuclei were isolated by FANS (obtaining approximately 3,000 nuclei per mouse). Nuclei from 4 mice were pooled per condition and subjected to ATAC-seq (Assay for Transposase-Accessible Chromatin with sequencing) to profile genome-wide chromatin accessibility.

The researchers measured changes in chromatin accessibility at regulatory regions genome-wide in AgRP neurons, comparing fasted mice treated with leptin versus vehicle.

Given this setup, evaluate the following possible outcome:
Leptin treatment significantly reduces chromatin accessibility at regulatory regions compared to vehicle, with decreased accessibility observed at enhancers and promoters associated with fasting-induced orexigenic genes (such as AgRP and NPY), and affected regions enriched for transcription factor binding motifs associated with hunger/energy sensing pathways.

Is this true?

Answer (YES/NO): NO